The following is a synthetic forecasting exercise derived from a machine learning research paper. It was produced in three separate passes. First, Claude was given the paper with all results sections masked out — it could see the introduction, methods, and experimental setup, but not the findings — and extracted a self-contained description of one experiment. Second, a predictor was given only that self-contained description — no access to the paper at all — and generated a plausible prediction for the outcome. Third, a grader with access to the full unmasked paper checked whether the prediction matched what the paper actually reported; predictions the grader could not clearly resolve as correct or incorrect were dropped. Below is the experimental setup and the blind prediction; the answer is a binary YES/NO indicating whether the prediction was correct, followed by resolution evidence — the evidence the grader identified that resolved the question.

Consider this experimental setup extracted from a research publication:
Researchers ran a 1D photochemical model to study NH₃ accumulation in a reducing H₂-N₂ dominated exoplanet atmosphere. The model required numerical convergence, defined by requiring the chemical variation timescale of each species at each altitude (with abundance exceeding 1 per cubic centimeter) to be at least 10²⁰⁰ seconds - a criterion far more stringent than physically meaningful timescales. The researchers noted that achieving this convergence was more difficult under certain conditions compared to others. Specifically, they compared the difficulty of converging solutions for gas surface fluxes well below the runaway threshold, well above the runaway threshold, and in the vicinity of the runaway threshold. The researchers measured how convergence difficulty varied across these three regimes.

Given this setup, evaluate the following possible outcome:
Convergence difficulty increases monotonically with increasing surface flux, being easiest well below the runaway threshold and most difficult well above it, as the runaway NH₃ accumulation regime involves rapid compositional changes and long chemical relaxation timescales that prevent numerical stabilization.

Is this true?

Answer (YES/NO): NO